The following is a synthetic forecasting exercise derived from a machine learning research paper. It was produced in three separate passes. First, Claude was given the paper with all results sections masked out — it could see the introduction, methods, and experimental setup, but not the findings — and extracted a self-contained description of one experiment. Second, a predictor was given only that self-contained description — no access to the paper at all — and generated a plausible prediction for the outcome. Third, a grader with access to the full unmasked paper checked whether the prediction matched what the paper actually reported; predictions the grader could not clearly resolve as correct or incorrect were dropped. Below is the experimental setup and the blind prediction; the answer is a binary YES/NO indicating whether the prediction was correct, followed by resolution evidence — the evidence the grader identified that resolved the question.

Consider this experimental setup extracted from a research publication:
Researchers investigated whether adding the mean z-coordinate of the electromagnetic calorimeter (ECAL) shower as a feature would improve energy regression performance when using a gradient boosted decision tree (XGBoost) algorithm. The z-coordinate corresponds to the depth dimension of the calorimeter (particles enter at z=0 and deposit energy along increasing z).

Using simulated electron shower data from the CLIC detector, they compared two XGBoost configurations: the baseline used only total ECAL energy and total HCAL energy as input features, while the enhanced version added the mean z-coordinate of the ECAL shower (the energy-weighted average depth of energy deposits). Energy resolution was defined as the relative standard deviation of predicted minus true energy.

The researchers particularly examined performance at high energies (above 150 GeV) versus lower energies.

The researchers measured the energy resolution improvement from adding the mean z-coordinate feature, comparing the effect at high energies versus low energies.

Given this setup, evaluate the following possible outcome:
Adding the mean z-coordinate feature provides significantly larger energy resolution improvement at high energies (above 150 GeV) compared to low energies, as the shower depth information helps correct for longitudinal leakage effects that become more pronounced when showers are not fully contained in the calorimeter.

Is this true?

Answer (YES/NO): YES